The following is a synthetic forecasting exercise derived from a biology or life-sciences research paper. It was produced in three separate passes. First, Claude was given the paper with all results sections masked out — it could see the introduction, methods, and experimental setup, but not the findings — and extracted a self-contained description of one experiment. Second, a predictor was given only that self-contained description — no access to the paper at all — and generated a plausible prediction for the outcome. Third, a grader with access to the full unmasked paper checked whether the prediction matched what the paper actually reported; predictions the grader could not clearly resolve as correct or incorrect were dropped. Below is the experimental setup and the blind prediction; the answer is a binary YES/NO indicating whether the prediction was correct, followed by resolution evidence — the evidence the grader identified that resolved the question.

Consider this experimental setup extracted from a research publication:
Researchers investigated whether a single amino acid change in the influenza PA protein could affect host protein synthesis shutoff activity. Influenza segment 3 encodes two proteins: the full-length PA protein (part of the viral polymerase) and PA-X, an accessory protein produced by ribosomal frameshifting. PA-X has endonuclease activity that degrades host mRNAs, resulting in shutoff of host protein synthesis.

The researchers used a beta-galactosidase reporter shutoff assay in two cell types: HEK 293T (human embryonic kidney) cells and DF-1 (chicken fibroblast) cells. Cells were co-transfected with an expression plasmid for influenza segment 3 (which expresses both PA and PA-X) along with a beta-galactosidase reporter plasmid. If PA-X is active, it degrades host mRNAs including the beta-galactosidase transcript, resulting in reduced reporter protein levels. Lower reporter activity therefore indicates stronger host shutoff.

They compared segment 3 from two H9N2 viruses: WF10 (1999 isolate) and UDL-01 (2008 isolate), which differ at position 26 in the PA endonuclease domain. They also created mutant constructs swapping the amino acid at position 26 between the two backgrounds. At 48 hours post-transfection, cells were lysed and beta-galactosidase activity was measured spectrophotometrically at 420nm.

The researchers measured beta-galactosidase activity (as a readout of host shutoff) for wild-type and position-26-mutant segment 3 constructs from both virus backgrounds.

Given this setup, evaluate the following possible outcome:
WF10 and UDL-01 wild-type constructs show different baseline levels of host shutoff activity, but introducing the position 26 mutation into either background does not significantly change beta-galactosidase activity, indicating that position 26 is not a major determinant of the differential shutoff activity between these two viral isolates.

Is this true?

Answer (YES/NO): NO